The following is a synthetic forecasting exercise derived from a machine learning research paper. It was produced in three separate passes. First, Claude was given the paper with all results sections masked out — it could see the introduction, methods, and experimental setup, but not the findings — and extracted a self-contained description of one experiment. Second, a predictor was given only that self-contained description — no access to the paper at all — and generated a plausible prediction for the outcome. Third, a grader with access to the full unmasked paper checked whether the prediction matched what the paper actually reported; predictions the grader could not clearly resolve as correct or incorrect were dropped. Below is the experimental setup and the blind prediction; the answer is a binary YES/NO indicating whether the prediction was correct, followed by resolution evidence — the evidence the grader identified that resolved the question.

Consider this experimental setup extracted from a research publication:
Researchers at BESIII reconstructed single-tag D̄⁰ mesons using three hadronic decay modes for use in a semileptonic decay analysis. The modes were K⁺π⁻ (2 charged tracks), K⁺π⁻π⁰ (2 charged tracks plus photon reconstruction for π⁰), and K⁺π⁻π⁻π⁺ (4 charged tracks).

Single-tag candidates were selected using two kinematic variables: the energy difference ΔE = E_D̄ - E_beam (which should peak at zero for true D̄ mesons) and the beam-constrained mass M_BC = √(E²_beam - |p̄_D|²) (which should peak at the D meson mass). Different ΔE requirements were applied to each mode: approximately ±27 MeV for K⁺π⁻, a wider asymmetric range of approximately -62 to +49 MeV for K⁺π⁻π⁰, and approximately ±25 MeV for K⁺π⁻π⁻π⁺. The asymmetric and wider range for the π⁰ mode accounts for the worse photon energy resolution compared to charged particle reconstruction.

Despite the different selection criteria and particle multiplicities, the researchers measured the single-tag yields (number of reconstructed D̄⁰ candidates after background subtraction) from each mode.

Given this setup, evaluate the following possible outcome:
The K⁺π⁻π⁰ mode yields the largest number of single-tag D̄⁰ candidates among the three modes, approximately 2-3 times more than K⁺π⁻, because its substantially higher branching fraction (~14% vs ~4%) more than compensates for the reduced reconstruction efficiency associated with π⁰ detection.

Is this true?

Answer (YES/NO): YES